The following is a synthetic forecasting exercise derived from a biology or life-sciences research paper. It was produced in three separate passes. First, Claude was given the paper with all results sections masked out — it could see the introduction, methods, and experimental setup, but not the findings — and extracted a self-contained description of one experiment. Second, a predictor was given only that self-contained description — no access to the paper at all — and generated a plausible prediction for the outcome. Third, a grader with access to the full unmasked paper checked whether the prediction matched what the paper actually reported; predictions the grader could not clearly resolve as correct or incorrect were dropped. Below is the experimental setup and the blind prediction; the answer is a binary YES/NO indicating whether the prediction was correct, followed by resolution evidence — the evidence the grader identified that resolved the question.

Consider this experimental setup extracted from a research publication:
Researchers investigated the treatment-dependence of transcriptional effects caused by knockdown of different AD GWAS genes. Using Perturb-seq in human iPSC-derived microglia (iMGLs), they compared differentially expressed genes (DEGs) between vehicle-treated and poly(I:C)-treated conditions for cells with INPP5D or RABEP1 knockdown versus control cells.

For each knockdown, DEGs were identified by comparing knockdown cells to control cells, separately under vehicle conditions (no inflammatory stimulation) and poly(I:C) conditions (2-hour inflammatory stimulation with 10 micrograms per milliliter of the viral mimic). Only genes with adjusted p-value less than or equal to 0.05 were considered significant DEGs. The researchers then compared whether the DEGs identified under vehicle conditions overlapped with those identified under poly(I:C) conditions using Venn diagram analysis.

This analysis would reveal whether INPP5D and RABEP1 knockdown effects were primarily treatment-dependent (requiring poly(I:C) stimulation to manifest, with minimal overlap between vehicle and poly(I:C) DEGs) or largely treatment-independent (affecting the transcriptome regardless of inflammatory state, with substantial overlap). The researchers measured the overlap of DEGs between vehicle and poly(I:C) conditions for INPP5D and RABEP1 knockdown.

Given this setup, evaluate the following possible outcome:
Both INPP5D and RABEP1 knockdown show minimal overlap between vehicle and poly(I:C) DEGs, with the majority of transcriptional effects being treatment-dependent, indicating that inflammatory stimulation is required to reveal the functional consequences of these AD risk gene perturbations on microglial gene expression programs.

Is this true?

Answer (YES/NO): NO